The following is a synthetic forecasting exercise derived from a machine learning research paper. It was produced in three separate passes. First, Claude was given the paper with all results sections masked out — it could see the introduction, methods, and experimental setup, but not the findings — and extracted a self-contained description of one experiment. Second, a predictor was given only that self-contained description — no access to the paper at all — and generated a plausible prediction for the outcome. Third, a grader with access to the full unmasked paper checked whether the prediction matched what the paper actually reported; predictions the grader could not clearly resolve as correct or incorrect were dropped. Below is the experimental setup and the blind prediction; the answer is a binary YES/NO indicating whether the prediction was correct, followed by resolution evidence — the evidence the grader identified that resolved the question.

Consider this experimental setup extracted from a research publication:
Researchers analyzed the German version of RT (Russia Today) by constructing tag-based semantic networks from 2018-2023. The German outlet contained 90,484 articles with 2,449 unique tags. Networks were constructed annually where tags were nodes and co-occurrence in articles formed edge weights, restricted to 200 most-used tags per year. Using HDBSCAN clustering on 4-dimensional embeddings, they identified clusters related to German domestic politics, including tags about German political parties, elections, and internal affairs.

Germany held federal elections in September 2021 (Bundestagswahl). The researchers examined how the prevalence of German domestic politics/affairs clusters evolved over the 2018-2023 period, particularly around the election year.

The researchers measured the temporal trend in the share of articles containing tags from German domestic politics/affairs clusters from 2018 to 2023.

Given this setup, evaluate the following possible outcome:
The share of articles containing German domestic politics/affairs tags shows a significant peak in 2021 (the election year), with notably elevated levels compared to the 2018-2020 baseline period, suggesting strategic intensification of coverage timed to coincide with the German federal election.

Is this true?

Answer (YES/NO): NO